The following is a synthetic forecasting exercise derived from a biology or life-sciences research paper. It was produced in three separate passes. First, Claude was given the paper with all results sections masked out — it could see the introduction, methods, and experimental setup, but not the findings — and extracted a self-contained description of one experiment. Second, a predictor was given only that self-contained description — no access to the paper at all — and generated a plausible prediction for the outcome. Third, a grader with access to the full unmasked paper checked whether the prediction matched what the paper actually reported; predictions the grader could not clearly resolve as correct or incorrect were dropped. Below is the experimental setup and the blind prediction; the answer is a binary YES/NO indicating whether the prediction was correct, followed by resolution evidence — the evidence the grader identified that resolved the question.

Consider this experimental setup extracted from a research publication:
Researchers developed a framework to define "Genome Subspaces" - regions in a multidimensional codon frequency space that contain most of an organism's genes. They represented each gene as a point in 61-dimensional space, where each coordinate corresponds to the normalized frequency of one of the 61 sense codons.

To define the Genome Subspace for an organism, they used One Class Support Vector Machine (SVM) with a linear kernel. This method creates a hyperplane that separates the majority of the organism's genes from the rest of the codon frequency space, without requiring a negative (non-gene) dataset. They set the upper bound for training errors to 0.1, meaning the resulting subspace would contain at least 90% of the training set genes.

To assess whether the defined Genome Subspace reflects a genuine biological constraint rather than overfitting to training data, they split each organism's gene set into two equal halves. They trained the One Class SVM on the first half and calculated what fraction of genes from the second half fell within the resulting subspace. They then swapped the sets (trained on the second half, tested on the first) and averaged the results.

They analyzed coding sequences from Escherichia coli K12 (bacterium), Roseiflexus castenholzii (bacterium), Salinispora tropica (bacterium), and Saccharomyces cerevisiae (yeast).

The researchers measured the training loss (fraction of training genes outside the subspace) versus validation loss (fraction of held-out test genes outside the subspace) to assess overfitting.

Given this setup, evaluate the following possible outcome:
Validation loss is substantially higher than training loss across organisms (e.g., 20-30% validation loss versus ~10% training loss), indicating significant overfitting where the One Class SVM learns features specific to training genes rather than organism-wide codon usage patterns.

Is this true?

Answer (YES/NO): NO